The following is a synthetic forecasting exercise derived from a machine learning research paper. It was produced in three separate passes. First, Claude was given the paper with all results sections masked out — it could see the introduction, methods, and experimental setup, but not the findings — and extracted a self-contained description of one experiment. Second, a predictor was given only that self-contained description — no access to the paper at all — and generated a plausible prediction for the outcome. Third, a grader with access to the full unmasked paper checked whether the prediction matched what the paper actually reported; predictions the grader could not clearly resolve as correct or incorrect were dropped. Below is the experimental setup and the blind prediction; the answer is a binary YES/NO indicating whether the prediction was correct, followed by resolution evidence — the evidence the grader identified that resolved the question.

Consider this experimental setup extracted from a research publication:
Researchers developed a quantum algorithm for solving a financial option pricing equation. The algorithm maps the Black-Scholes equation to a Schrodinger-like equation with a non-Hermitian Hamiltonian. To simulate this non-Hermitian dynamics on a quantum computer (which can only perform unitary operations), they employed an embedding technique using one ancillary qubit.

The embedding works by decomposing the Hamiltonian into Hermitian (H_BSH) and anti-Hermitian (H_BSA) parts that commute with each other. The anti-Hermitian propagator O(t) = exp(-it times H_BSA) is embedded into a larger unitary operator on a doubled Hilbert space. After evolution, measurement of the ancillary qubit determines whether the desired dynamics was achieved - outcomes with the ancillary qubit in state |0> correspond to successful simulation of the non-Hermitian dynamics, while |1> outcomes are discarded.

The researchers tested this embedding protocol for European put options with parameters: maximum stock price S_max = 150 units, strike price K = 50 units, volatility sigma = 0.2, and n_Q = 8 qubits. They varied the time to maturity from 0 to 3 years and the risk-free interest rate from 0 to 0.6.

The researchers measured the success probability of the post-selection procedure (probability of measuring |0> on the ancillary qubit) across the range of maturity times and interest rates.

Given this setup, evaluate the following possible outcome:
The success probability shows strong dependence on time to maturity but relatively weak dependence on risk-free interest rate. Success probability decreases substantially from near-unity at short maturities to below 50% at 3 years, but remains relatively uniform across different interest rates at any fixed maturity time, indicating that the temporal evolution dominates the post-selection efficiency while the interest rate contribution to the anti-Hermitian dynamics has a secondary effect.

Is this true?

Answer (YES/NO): NO